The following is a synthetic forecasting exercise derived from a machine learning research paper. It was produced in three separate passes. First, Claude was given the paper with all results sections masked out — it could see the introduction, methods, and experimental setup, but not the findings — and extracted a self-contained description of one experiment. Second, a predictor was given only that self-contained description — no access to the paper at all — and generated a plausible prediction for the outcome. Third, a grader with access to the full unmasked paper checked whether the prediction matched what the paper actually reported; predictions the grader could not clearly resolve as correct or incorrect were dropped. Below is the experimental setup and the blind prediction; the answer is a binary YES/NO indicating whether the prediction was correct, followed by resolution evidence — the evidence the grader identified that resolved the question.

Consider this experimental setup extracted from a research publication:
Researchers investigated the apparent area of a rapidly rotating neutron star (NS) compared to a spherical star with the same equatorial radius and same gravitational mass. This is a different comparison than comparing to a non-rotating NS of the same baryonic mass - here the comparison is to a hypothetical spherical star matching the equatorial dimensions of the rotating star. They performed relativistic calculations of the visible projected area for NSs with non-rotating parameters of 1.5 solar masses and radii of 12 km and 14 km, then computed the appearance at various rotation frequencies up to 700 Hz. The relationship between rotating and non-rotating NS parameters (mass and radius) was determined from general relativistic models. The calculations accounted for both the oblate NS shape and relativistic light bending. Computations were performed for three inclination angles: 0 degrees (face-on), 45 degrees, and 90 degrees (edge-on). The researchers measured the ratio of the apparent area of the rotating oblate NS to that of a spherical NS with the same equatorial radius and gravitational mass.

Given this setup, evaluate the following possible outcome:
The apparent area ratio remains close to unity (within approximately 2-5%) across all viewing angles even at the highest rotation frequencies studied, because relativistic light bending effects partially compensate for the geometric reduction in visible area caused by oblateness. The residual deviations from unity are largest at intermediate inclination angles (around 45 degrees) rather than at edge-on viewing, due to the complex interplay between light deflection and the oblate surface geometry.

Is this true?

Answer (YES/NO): NO